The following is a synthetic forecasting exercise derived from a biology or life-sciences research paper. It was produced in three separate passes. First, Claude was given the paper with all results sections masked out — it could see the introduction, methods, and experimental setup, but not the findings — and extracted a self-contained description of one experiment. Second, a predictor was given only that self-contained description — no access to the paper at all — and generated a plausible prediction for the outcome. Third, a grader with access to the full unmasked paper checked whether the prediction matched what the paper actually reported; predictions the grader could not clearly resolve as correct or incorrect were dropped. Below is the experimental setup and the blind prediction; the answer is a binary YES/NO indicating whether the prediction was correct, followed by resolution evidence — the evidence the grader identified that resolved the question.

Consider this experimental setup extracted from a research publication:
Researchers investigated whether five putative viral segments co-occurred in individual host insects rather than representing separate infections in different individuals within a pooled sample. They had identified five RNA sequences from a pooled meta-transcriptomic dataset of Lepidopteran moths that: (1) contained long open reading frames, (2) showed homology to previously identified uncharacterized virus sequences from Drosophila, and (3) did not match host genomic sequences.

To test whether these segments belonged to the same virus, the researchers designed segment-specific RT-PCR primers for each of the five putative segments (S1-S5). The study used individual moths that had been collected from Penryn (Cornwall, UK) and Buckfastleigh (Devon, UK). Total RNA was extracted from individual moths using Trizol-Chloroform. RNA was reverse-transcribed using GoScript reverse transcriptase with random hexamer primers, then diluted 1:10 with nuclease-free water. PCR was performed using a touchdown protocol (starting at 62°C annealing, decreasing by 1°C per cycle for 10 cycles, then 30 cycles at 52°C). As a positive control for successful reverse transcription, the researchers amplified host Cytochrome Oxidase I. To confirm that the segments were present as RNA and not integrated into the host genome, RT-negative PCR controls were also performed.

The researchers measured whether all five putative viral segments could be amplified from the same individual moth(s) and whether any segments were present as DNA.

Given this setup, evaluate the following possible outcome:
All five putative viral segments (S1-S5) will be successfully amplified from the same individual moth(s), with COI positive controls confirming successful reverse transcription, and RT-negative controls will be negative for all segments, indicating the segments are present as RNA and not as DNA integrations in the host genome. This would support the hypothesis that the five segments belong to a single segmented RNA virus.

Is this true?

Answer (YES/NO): YES